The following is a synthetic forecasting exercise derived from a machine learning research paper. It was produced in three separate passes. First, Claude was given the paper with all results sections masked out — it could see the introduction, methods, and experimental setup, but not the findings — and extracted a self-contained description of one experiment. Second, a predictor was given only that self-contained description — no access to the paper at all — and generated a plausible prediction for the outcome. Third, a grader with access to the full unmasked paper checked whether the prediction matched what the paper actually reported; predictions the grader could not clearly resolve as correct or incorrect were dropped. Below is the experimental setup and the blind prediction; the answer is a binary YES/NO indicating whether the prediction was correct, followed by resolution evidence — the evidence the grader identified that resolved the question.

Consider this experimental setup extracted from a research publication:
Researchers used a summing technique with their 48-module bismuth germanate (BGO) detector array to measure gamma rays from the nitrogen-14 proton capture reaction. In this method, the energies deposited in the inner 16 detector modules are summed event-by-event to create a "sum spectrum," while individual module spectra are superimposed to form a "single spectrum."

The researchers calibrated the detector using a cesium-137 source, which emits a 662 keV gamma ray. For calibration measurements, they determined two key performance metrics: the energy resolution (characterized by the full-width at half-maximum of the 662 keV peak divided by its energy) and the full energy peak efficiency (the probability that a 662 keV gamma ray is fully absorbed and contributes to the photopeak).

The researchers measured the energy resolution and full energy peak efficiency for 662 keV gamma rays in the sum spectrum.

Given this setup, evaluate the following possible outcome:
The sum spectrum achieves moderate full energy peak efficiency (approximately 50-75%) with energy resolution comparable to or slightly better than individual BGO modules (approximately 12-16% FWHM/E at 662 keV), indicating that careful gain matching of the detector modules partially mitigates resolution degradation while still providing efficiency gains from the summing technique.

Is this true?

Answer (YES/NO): NO